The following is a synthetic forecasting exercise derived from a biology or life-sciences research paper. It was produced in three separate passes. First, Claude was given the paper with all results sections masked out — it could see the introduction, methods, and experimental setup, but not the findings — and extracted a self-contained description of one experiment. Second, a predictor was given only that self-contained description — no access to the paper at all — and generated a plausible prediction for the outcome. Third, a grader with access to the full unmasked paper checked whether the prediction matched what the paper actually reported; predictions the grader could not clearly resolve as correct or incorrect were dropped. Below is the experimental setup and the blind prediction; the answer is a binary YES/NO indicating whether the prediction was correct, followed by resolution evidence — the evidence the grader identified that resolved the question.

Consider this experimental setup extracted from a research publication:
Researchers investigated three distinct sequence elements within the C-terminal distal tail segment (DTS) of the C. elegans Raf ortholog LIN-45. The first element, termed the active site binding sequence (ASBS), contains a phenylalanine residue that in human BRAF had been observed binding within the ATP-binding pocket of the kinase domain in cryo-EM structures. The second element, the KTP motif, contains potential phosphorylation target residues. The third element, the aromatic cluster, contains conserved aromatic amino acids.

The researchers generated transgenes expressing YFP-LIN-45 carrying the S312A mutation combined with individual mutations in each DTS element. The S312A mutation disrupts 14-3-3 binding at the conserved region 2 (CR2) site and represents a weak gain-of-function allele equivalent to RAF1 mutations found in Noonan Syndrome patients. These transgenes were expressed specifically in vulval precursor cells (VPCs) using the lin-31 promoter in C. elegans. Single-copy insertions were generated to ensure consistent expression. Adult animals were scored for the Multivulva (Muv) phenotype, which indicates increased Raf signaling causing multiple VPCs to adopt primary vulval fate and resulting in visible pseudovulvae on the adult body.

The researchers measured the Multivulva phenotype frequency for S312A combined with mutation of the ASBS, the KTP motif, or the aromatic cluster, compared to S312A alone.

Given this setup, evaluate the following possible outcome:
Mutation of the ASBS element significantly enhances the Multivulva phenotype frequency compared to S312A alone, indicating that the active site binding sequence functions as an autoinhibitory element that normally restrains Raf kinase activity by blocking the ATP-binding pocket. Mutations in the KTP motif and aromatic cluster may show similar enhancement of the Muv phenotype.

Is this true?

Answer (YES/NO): NO